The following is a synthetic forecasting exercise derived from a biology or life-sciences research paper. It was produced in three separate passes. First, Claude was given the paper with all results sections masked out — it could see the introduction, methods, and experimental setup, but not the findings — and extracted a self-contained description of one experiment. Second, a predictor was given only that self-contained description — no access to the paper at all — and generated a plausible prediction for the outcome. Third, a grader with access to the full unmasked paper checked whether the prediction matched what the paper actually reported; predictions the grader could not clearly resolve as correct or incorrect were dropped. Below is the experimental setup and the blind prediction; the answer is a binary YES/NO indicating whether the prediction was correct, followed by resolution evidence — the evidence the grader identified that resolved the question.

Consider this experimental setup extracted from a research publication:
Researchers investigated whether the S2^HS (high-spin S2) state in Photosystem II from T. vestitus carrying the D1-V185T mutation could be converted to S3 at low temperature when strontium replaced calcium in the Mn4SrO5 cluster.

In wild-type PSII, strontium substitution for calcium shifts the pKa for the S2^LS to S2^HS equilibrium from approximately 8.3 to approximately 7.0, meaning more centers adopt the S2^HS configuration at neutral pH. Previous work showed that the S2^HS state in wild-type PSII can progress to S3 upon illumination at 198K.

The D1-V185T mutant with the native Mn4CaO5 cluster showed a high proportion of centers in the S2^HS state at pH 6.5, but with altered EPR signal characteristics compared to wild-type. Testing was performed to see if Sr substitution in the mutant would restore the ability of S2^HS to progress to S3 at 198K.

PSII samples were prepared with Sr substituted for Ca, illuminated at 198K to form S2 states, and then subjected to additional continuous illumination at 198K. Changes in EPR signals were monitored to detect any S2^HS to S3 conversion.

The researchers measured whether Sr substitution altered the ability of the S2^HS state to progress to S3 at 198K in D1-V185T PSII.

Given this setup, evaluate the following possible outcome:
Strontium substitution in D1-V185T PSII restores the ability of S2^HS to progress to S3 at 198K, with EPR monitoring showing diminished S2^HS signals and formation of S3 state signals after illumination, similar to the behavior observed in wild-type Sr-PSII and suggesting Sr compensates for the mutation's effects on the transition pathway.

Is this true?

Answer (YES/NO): NO